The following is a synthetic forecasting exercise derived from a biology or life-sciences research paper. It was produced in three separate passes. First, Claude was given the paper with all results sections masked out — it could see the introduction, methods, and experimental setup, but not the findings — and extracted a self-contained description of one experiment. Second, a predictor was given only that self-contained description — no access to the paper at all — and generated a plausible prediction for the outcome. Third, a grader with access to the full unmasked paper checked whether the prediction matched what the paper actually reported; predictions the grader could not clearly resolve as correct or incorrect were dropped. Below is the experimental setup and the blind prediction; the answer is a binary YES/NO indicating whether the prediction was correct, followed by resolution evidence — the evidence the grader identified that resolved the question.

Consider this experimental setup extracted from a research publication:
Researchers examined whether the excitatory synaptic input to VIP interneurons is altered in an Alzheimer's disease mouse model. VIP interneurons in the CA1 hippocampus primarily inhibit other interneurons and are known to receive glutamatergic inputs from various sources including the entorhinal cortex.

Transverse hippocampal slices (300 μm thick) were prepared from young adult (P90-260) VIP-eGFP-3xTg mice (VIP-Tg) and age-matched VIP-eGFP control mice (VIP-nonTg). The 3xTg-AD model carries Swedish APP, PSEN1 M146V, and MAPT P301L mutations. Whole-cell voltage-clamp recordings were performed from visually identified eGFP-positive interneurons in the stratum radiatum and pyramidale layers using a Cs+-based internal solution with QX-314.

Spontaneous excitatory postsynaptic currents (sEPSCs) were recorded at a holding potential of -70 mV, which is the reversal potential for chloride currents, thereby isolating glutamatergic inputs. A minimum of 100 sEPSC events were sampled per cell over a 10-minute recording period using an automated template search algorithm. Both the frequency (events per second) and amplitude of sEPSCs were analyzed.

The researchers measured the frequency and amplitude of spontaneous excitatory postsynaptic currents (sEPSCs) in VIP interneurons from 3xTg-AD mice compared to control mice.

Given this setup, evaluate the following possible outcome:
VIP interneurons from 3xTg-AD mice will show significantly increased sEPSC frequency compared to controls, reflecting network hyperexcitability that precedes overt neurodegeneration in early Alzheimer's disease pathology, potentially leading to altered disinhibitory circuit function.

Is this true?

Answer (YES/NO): NO